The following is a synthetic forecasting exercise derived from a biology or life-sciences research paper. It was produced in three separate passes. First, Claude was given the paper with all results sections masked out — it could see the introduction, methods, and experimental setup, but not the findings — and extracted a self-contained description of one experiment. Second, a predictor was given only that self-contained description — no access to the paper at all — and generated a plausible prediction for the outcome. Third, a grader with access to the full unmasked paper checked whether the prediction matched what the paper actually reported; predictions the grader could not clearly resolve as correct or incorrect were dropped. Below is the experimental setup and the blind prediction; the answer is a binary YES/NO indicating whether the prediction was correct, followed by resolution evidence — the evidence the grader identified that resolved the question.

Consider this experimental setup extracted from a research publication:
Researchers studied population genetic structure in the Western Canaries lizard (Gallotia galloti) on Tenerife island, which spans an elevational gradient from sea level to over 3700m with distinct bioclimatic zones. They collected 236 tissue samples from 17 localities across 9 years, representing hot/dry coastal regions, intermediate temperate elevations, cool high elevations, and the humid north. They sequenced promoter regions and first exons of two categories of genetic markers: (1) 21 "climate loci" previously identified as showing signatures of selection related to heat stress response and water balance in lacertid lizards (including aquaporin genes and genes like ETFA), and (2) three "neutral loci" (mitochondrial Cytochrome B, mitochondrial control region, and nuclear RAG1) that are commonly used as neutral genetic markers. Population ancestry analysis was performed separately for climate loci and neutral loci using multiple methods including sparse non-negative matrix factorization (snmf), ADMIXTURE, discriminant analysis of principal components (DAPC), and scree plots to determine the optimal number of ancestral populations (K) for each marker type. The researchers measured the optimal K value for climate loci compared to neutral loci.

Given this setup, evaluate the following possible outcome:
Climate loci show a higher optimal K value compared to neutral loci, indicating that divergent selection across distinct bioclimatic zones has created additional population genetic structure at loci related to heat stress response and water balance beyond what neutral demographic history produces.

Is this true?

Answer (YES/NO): YES